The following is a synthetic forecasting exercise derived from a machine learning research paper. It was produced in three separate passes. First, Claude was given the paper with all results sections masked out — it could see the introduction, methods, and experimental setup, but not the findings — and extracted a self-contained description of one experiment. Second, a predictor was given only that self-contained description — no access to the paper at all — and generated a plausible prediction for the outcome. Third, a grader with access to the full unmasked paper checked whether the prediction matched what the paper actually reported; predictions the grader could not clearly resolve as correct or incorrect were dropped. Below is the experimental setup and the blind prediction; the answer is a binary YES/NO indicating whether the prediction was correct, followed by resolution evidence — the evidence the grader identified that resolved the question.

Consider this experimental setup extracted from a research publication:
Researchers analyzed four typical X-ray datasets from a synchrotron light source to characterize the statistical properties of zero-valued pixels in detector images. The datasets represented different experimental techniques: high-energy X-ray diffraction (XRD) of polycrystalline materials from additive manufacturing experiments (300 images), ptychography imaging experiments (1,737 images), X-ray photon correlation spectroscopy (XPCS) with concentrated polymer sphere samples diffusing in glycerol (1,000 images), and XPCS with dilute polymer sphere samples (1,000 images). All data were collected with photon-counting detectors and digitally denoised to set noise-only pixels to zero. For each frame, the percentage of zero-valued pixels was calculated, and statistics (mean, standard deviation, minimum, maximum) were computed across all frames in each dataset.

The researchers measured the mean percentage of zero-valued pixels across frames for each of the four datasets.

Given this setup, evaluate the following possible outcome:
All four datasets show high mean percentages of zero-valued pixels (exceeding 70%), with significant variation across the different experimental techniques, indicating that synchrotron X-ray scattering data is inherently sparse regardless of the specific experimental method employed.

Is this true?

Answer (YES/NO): YES